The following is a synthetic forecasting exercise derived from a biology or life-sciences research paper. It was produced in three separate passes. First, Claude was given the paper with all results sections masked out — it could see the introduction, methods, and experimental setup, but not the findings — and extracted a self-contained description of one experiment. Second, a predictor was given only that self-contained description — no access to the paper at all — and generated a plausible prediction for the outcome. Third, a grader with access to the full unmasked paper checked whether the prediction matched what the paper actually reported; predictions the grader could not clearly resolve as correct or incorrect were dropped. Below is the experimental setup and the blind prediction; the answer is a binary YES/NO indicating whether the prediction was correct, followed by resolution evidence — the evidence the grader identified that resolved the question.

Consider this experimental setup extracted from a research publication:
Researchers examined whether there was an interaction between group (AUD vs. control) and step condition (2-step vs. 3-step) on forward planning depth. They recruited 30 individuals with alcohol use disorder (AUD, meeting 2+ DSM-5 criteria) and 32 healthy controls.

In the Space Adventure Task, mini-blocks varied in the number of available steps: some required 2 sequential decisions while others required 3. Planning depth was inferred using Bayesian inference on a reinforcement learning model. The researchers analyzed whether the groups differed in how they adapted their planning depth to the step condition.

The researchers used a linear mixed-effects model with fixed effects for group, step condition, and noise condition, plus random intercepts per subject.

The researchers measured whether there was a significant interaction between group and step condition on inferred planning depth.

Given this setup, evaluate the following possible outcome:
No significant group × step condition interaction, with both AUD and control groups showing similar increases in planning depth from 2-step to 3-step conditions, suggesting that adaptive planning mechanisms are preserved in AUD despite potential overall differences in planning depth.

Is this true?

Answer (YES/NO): NO